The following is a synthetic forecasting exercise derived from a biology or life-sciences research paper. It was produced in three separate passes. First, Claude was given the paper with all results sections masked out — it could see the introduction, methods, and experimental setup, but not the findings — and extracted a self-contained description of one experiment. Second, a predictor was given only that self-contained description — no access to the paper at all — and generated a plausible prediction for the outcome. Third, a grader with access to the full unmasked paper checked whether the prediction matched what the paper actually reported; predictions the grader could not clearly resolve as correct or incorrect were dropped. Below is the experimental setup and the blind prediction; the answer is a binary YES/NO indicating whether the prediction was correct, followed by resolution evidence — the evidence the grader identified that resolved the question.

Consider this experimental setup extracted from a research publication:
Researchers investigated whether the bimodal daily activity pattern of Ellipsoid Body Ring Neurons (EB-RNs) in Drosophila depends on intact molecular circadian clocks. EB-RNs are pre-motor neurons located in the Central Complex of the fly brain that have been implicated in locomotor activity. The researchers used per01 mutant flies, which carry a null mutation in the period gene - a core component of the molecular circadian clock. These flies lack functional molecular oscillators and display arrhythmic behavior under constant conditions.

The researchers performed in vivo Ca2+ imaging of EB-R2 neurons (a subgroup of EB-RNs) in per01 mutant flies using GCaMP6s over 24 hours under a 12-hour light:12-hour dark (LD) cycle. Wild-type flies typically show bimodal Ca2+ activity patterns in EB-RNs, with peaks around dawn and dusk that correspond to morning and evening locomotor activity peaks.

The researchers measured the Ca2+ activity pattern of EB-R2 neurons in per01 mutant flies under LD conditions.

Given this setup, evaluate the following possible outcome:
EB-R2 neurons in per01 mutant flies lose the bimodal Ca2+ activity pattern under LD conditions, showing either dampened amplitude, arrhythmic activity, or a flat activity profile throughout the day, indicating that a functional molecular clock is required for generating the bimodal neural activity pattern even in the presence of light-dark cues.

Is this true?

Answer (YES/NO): YES